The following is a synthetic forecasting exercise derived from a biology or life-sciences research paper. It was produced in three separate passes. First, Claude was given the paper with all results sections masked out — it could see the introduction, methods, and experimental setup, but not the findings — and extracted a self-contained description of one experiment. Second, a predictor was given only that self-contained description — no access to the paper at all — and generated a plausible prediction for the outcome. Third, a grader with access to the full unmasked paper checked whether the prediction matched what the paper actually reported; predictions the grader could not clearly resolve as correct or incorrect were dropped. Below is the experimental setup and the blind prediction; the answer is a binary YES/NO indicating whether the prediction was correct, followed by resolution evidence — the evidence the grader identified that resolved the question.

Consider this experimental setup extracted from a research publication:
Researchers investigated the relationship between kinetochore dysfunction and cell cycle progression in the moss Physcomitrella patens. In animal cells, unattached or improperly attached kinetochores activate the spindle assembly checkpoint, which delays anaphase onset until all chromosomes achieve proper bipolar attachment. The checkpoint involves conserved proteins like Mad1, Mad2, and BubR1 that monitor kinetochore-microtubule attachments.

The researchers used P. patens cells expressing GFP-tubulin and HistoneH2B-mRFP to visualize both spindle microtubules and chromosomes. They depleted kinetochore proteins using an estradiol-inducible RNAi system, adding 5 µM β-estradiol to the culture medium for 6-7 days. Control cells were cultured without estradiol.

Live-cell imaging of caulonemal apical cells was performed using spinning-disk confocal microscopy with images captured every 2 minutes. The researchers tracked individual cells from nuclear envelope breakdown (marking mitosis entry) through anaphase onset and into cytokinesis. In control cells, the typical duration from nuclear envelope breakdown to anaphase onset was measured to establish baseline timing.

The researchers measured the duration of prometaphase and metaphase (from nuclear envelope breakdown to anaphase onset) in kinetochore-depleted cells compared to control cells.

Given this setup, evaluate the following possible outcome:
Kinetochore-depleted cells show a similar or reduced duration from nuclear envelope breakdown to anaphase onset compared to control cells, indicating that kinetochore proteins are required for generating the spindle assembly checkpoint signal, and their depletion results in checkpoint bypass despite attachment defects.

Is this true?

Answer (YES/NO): NO